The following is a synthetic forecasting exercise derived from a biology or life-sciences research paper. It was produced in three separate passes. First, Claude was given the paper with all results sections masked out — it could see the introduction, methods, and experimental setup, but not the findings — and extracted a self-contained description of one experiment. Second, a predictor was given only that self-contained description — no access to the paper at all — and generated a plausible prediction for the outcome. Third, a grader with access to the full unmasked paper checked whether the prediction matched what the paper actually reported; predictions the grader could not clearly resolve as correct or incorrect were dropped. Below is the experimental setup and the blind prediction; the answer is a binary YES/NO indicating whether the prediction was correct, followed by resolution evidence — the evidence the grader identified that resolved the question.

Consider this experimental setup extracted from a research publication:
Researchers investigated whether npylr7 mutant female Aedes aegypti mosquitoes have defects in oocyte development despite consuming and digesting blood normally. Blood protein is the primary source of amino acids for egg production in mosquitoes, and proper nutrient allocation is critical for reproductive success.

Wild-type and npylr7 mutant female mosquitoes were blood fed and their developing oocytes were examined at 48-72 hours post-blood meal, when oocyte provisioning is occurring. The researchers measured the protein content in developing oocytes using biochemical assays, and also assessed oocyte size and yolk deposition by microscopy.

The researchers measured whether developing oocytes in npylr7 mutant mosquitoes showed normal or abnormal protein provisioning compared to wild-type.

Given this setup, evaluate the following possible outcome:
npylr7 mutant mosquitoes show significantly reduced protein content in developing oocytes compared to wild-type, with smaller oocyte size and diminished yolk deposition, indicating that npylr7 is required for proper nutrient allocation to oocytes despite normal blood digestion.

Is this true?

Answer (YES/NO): YES